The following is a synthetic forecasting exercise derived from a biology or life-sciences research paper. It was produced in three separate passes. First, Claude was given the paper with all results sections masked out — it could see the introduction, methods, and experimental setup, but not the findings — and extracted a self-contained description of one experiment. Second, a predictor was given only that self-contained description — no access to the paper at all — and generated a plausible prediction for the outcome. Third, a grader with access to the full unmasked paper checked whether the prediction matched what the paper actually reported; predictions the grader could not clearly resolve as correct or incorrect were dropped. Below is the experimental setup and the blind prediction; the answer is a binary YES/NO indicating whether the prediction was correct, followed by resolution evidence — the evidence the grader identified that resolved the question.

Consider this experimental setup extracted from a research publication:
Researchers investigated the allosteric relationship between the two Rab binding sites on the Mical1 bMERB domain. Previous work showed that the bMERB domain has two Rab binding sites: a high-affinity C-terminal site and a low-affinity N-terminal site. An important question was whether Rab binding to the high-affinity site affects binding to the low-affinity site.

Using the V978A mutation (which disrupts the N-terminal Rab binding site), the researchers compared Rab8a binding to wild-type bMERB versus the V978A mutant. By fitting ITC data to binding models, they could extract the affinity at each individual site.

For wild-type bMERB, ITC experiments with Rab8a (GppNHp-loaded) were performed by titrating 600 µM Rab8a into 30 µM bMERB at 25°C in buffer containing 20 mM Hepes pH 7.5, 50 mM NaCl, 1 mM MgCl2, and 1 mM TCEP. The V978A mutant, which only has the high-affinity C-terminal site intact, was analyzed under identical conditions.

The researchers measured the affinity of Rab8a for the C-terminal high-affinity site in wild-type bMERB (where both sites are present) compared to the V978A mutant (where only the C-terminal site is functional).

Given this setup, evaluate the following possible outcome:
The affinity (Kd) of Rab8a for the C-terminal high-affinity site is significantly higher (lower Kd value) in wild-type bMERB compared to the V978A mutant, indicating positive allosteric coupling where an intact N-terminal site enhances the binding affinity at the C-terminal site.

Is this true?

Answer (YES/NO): NO